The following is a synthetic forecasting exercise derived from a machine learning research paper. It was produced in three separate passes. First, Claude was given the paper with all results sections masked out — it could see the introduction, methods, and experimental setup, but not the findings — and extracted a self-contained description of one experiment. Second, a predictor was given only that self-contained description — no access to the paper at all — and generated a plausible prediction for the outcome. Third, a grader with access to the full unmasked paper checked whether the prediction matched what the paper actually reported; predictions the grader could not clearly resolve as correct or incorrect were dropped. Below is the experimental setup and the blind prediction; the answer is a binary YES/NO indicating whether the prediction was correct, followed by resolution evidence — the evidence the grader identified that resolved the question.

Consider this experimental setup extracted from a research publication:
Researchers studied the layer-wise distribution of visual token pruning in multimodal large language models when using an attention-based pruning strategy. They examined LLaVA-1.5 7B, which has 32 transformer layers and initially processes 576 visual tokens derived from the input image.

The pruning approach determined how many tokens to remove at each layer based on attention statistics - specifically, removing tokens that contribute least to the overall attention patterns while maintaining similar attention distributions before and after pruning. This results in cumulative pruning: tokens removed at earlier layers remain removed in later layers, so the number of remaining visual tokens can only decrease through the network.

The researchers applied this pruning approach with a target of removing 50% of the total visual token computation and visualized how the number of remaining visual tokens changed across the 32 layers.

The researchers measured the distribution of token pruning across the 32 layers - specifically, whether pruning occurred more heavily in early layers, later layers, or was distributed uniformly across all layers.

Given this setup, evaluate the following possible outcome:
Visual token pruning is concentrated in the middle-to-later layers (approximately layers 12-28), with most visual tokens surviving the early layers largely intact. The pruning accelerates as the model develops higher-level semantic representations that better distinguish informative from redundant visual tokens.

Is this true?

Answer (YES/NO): NO